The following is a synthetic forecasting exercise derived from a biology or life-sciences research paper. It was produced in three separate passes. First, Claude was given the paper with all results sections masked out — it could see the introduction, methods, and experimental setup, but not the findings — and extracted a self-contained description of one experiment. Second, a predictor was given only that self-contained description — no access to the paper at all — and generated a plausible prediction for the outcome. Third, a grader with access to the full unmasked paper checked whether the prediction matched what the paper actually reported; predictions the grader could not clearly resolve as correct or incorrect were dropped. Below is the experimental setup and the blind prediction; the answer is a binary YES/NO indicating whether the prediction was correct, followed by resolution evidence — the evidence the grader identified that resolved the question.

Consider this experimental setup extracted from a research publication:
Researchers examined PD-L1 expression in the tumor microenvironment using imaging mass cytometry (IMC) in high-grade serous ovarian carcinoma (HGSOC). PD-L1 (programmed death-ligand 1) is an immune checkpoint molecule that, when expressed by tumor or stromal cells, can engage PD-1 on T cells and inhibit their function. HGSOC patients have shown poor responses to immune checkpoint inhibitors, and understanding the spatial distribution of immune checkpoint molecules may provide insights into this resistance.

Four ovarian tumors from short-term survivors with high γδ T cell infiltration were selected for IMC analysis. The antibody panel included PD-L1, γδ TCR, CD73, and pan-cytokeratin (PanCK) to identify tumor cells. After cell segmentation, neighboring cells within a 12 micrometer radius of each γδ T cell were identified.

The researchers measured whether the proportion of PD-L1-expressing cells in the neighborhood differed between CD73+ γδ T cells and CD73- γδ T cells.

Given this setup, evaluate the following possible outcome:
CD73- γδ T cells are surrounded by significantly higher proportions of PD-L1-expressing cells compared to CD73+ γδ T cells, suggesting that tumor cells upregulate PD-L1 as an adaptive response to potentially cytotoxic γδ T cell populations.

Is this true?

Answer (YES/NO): NO